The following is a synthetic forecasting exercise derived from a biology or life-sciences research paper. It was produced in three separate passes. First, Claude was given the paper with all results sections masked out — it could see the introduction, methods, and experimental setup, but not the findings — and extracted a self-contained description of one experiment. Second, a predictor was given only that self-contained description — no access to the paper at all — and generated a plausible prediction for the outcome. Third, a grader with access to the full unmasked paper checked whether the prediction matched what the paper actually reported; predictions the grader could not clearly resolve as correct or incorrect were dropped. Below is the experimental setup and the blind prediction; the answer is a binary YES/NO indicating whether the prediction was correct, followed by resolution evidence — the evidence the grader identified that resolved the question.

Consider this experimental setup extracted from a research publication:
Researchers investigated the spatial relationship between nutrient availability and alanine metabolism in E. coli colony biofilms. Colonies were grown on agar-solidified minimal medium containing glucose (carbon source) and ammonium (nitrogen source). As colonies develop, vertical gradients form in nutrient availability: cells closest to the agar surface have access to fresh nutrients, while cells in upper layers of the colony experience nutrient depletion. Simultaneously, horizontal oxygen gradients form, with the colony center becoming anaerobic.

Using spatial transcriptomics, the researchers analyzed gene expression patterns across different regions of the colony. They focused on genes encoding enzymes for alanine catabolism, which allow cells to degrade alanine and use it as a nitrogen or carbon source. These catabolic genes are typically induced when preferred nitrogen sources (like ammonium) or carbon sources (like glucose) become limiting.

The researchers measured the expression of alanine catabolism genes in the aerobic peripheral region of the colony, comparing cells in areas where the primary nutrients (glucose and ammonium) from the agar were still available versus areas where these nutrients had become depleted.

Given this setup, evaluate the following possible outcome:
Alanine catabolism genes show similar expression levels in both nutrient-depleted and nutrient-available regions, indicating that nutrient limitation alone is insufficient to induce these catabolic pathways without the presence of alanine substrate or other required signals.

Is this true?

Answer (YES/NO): NO